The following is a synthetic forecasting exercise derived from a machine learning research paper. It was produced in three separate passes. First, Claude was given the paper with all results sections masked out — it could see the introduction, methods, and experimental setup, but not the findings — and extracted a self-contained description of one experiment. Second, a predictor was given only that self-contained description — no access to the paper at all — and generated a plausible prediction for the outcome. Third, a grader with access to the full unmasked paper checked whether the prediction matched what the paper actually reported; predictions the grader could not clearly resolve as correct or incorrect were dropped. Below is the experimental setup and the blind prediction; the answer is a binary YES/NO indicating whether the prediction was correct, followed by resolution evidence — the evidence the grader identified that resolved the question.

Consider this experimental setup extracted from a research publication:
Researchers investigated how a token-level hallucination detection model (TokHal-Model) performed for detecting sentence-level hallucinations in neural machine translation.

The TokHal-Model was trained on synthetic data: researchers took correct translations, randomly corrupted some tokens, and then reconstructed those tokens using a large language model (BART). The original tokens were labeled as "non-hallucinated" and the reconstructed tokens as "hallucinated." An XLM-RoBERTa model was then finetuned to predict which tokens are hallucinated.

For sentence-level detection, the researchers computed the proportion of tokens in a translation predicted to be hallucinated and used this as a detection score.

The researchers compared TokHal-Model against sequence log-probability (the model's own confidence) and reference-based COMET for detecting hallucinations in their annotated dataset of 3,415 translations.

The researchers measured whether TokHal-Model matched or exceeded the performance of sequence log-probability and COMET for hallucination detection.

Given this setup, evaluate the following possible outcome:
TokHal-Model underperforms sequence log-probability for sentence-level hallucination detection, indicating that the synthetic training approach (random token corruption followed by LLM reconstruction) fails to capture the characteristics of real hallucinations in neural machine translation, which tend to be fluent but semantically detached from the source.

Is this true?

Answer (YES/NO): YES